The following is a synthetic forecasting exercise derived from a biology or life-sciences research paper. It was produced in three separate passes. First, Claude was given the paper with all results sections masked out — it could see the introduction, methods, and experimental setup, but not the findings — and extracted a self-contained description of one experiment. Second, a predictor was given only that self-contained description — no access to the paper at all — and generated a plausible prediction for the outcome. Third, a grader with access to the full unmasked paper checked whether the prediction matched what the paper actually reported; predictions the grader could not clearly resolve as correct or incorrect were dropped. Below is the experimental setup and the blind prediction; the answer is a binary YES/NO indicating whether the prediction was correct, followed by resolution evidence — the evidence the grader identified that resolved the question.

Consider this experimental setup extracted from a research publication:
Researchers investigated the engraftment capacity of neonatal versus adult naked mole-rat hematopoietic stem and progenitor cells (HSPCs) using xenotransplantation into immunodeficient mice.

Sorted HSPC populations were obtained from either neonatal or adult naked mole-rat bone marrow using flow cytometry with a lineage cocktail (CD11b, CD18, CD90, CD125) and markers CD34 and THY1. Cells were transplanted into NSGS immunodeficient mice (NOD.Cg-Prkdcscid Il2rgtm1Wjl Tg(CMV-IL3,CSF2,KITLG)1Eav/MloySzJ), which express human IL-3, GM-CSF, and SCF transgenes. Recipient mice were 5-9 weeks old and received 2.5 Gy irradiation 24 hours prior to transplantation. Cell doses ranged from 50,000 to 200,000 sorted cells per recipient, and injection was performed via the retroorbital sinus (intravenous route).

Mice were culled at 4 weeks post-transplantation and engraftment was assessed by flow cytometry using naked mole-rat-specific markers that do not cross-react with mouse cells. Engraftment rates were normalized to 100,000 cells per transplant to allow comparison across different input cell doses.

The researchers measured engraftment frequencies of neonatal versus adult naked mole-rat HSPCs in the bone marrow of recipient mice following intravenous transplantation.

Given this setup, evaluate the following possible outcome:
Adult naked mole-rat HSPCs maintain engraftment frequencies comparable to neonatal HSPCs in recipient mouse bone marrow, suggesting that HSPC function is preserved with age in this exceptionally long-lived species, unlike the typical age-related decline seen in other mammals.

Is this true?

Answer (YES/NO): NO